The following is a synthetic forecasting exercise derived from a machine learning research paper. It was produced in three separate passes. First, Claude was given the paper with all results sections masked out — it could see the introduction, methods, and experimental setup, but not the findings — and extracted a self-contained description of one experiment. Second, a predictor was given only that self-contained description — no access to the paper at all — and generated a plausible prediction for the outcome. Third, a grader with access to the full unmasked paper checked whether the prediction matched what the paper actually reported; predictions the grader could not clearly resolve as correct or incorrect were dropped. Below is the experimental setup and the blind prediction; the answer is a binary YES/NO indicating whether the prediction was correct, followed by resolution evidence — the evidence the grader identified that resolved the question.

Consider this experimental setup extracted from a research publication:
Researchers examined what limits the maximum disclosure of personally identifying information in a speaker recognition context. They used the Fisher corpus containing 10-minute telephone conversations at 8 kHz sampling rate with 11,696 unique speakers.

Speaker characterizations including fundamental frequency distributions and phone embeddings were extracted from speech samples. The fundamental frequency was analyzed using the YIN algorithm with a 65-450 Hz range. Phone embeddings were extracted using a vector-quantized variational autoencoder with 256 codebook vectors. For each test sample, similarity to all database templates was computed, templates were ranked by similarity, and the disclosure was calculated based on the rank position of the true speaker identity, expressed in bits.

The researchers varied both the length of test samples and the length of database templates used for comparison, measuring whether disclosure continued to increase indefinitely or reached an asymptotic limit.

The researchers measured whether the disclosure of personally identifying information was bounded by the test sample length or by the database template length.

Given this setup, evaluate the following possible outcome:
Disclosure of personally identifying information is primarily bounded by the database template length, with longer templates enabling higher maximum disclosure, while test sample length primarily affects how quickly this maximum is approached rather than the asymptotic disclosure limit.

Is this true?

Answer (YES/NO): NO